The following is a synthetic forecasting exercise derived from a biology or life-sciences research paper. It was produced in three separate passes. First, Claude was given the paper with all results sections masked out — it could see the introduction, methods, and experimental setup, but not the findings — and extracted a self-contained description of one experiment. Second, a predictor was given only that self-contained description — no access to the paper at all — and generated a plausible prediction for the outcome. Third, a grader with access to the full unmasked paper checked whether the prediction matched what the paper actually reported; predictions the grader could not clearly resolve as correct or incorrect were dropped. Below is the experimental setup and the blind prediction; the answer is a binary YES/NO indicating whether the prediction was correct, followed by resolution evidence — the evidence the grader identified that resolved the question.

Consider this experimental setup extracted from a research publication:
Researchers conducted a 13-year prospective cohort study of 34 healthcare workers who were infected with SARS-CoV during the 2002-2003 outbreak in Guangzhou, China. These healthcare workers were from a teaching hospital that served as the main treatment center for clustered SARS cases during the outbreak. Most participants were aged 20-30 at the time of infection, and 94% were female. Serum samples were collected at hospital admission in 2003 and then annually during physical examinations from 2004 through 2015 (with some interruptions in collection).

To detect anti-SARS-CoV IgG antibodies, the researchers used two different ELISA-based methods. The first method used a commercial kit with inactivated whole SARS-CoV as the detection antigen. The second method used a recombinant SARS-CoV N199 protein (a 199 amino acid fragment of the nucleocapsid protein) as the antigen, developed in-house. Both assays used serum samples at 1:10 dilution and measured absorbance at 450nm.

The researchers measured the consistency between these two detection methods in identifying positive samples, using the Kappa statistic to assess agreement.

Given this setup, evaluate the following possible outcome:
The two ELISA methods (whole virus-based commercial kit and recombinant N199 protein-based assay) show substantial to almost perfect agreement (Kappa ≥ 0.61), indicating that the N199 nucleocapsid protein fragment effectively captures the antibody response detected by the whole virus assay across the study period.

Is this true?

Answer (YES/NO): NO